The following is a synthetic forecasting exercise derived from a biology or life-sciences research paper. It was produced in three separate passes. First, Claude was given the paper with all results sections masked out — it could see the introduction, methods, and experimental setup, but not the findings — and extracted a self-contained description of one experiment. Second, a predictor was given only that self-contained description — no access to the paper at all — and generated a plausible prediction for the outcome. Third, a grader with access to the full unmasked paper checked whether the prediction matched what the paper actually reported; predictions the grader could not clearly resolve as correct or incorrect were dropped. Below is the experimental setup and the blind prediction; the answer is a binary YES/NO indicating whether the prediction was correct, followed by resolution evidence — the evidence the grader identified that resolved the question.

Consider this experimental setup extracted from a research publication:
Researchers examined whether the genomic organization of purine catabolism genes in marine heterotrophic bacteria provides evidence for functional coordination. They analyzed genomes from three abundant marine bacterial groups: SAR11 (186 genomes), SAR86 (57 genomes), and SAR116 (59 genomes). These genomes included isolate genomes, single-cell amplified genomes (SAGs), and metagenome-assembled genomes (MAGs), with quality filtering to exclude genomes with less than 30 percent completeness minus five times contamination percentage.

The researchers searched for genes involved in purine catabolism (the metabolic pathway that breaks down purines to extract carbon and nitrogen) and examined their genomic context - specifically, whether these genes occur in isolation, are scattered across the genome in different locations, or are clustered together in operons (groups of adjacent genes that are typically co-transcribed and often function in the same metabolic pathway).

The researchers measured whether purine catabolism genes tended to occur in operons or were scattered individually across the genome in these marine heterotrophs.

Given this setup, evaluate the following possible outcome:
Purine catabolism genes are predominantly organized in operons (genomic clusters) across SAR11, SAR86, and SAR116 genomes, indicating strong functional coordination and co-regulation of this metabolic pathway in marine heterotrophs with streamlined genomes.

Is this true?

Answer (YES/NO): YES